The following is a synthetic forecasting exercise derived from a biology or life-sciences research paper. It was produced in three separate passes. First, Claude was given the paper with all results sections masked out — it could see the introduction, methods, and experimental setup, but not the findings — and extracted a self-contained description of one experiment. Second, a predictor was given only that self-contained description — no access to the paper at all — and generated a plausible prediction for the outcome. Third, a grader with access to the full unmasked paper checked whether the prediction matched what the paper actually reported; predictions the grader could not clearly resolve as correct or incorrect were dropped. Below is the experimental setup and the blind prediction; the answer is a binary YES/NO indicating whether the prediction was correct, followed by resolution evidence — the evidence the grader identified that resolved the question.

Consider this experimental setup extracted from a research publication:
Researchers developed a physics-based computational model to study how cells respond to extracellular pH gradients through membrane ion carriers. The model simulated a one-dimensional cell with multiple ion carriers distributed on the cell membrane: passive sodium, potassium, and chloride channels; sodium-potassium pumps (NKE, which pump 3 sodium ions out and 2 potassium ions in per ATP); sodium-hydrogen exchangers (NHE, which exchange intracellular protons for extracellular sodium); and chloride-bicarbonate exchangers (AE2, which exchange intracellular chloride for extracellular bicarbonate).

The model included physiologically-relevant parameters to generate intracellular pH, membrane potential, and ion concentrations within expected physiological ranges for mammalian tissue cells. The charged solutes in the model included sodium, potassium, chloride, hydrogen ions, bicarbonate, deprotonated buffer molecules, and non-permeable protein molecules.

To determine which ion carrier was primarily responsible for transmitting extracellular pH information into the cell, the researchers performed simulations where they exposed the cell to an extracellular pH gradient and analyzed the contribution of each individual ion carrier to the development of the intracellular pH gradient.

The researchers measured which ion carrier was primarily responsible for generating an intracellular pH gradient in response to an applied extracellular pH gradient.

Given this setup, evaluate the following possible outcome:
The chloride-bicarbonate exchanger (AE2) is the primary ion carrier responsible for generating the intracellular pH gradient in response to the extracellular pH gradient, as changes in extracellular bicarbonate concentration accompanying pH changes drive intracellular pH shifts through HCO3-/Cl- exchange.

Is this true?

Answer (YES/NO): YES